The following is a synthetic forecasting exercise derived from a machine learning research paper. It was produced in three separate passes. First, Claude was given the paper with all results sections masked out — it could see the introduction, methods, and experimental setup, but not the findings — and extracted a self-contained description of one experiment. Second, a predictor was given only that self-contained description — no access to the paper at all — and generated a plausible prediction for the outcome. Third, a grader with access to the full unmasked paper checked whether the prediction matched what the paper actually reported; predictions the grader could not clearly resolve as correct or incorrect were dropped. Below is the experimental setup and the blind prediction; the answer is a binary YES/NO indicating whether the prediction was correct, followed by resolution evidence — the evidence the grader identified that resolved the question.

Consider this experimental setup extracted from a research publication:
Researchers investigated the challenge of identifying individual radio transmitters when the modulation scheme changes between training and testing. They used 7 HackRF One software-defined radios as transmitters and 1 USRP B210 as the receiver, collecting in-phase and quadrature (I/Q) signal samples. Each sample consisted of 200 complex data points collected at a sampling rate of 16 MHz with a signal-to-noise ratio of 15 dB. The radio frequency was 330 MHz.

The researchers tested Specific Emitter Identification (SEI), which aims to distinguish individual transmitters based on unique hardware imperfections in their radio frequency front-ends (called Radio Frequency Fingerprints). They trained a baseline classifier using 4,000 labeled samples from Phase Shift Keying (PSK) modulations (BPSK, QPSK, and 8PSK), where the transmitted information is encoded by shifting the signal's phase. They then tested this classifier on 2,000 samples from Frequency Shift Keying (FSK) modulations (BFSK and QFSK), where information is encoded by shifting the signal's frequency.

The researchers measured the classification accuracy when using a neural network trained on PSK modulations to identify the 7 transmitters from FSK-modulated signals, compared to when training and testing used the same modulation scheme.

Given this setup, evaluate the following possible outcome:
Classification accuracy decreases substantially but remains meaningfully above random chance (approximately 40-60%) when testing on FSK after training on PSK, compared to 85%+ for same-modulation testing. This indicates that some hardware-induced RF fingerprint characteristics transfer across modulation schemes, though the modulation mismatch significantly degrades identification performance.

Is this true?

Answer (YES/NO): NO